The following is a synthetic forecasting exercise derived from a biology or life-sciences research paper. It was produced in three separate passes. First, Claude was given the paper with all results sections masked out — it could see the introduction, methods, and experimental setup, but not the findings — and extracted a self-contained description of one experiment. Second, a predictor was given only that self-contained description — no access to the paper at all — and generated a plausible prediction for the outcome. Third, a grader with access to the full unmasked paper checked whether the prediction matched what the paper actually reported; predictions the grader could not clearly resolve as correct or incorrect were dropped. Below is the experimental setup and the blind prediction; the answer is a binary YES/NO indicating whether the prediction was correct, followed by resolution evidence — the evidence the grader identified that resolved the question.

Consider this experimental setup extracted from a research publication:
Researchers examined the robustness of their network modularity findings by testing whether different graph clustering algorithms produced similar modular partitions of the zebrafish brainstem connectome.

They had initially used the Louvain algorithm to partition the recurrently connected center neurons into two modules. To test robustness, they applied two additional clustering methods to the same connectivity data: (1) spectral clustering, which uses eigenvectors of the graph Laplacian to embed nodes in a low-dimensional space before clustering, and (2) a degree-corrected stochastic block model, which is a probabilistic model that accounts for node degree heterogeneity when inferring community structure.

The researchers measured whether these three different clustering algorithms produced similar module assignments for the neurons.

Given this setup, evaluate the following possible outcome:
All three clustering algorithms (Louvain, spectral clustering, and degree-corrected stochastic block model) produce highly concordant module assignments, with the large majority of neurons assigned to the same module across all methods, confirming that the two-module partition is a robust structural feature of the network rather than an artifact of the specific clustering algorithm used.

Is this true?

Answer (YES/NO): YES